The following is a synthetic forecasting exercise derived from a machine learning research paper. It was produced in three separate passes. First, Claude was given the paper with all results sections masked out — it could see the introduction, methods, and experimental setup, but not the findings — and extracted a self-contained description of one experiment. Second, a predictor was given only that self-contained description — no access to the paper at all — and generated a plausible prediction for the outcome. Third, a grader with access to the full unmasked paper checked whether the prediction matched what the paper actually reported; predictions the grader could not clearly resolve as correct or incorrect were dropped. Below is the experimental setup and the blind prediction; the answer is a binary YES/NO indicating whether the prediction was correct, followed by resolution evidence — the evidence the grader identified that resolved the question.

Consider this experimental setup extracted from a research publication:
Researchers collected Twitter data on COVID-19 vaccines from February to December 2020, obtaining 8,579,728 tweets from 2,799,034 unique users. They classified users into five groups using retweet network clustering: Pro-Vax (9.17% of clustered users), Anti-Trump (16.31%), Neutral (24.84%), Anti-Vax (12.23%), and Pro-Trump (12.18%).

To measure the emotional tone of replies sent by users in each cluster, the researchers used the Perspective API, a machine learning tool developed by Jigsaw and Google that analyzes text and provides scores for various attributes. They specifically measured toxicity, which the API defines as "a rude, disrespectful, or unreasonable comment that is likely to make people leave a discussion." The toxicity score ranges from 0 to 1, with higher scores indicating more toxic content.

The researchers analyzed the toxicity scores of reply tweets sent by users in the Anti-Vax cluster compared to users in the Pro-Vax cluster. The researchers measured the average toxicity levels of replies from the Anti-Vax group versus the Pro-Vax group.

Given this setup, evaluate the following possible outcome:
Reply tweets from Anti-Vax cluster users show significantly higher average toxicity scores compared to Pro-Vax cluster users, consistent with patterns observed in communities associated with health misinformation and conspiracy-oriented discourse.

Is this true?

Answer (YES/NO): YES